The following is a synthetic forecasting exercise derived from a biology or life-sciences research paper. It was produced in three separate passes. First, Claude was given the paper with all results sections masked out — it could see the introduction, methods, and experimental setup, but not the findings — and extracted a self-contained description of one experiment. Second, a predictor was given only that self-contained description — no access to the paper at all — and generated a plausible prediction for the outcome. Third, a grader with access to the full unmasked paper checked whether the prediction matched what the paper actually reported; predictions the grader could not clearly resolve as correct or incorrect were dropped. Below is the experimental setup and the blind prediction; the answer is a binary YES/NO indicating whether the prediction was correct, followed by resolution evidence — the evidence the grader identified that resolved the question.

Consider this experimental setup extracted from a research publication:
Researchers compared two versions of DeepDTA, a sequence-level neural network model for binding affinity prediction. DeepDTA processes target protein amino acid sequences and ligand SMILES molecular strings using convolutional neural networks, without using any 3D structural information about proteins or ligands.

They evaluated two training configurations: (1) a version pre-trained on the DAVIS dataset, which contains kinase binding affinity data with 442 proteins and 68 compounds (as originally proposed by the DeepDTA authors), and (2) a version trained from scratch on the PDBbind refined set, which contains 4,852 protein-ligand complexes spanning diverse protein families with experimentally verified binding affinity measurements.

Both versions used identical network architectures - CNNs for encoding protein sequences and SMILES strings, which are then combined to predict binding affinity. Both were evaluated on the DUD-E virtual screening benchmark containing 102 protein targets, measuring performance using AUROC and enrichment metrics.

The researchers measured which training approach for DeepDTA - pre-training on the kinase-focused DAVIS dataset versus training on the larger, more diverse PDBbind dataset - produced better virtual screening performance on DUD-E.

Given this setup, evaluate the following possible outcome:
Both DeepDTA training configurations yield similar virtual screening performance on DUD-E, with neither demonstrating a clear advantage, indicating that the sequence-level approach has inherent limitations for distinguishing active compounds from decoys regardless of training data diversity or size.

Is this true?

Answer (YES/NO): NO